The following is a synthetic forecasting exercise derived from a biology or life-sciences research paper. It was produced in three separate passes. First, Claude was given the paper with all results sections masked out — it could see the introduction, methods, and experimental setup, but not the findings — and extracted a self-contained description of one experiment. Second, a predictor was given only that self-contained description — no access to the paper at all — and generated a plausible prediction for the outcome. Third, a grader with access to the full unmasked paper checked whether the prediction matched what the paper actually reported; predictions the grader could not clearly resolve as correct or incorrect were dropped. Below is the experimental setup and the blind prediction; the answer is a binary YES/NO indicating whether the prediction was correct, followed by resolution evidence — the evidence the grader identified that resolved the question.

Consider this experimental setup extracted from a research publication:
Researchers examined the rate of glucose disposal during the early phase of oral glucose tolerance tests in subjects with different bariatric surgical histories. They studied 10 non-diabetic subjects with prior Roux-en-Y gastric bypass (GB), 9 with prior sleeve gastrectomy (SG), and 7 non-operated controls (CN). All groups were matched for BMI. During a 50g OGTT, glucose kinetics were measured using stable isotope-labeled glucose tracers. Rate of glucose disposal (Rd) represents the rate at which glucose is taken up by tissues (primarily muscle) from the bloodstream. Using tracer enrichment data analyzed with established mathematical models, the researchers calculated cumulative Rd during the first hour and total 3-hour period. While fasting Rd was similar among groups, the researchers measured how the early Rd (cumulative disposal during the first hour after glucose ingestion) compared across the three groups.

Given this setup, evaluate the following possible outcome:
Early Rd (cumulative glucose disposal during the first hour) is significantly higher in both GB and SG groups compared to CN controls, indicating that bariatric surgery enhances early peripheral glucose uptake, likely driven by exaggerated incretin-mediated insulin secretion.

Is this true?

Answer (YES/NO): NO